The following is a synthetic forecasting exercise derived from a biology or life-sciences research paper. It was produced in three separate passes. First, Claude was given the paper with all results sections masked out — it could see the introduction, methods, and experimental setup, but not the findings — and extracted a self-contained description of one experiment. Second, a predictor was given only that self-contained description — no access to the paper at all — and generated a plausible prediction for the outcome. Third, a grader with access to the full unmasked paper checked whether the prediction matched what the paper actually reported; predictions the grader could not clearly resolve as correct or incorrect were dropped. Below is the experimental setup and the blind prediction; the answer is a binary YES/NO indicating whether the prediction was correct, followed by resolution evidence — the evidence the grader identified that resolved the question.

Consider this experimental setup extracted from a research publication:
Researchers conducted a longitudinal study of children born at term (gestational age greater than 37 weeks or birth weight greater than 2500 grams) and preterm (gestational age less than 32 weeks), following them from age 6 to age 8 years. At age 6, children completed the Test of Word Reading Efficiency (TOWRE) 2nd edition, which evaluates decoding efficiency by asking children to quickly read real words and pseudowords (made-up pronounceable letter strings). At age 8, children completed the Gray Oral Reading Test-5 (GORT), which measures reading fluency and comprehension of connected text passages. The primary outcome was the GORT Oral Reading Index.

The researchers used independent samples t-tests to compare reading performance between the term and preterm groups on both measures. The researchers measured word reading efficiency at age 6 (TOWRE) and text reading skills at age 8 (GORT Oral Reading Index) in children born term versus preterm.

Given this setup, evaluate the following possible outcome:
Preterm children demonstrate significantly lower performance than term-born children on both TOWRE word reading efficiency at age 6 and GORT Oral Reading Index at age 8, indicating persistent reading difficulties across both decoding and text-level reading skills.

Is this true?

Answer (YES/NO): NO